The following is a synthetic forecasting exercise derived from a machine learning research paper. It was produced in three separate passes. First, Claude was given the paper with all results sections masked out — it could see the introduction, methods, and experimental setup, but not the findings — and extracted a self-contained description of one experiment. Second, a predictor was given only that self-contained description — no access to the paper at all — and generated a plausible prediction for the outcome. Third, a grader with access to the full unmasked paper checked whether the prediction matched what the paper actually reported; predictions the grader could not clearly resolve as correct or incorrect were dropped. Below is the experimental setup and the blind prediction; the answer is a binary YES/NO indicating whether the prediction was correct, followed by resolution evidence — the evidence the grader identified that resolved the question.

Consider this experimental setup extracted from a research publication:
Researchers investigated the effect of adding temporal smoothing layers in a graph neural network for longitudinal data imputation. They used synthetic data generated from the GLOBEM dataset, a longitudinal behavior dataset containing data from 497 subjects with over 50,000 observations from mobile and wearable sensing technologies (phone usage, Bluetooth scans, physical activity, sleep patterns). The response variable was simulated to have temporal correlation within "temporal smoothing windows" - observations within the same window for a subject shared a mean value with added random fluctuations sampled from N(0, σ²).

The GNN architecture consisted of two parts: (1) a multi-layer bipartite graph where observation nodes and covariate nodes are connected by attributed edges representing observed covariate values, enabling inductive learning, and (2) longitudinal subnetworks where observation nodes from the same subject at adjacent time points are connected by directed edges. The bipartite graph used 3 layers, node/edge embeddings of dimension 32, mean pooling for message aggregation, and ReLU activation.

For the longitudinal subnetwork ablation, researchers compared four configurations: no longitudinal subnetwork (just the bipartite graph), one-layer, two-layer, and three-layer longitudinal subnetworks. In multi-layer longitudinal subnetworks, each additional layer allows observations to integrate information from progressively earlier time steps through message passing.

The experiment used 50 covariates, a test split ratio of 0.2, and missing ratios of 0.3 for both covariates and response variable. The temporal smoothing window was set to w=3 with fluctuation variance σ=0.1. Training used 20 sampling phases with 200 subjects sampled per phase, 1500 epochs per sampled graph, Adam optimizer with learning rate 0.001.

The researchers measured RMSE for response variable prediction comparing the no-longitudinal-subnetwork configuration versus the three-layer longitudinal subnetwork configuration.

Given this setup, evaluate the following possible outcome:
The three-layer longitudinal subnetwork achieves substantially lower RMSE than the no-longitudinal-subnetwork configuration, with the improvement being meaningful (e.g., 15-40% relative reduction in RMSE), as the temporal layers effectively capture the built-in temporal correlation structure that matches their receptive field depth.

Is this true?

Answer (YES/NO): YES